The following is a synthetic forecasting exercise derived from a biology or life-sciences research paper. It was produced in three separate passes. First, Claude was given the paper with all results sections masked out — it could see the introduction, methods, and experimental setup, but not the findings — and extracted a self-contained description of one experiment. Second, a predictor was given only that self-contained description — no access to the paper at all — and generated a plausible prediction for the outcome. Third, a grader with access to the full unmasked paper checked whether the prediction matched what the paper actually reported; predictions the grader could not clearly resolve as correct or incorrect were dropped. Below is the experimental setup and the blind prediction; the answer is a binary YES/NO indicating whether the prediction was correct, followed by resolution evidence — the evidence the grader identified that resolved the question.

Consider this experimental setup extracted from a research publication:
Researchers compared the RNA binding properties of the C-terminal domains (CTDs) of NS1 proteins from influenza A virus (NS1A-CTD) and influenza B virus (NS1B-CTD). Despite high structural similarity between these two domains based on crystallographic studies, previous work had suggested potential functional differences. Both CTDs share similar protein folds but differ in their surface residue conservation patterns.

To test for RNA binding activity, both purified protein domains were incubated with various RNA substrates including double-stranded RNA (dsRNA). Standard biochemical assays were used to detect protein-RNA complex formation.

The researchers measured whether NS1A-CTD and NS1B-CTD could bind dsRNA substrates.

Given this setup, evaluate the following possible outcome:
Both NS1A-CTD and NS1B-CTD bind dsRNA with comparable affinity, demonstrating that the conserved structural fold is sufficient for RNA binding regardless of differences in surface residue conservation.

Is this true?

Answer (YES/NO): NO